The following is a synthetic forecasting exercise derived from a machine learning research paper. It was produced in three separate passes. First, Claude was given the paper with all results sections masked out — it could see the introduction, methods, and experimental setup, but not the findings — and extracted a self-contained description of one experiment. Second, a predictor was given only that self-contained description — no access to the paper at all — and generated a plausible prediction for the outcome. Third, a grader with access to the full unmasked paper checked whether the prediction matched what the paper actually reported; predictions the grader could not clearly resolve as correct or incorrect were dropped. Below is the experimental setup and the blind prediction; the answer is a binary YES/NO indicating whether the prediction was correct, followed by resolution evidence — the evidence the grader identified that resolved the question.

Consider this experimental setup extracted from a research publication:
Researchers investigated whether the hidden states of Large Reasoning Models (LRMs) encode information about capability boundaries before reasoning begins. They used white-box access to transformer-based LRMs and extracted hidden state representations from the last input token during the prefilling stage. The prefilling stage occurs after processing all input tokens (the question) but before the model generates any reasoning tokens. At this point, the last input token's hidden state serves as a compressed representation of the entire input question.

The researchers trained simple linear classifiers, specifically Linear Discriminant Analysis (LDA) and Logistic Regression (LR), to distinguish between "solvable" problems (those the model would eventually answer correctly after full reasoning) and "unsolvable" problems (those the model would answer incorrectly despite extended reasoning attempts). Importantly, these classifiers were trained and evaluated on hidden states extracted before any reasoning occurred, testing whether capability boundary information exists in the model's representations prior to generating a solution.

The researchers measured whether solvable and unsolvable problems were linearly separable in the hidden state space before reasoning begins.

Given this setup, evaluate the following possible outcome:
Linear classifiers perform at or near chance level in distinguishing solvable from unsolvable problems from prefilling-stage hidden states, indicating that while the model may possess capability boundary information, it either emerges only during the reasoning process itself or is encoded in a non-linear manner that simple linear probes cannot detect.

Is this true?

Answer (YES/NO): NO